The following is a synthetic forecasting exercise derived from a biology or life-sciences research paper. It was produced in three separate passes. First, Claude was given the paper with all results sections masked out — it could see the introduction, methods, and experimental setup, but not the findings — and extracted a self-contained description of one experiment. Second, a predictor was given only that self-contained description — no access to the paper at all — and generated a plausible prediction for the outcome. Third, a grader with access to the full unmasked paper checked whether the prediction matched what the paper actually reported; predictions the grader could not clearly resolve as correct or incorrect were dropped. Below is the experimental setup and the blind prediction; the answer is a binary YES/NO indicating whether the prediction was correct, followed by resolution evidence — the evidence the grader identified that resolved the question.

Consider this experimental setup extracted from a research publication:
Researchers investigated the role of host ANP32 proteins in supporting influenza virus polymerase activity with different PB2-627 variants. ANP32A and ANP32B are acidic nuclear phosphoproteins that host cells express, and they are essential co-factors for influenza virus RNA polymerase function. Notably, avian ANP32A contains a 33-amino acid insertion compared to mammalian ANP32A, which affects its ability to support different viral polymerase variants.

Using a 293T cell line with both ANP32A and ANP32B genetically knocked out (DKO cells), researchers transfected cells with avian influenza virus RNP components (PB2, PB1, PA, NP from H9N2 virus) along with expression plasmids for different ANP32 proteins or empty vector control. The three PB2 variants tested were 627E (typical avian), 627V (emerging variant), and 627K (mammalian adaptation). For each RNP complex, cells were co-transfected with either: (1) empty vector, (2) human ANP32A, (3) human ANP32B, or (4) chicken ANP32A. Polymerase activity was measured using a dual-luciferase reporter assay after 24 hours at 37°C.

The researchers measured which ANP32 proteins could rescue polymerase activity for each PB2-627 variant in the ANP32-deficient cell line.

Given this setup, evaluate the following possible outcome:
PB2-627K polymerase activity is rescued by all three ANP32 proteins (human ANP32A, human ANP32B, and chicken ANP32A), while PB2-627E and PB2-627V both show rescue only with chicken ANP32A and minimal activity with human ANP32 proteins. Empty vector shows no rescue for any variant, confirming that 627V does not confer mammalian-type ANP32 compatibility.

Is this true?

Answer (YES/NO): NO